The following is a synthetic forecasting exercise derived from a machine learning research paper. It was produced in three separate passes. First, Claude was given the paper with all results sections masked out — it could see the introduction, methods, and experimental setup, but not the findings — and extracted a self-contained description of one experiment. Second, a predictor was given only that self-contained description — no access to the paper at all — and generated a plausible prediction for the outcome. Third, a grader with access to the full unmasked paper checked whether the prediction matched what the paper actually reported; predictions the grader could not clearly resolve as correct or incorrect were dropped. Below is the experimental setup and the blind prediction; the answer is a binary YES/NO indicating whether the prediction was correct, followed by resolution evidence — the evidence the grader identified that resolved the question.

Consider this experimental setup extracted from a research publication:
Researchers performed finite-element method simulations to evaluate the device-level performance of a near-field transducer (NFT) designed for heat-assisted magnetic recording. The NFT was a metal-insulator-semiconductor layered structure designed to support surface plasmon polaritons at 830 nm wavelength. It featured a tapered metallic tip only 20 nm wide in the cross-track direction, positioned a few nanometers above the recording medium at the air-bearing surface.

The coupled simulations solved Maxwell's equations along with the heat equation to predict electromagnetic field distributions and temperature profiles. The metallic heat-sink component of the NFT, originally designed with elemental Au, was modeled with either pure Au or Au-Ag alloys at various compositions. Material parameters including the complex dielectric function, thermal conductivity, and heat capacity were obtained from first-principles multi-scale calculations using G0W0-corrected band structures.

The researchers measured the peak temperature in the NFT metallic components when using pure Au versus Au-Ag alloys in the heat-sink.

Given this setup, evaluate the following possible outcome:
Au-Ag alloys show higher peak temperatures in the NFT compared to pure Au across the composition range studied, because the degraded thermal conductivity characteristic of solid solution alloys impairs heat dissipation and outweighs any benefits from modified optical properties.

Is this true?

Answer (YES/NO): NO